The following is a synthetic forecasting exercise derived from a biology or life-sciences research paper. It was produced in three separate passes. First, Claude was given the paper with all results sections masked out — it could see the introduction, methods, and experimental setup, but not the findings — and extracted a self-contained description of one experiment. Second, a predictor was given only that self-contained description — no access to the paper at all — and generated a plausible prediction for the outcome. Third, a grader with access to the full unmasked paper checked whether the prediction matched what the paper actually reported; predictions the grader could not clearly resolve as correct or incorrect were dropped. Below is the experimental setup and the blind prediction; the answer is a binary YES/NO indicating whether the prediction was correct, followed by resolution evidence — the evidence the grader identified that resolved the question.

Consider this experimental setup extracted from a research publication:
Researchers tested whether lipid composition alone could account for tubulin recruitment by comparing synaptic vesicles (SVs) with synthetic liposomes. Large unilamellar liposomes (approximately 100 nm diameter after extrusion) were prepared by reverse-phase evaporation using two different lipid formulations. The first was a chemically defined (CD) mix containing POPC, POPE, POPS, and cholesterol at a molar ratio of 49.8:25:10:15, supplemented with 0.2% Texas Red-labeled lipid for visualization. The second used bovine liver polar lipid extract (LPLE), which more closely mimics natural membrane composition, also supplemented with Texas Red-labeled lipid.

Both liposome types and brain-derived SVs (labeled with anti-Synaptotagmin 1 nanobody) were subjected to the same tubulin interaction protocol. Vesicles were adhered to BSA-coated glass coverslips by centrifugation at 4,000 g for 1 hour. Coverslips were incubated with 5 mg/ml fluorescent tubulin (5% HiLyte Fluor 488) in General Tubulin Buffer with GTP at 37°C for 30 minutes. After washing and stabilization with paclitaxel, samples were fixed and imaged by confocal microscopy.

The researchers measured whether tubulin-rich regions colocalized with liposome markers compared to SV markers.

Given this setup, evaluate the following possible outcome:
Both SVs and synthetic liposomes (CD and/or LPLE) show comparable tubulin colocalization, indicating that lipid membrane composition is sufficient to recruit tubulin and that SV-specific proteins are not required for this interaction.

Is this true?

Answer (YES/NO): NO